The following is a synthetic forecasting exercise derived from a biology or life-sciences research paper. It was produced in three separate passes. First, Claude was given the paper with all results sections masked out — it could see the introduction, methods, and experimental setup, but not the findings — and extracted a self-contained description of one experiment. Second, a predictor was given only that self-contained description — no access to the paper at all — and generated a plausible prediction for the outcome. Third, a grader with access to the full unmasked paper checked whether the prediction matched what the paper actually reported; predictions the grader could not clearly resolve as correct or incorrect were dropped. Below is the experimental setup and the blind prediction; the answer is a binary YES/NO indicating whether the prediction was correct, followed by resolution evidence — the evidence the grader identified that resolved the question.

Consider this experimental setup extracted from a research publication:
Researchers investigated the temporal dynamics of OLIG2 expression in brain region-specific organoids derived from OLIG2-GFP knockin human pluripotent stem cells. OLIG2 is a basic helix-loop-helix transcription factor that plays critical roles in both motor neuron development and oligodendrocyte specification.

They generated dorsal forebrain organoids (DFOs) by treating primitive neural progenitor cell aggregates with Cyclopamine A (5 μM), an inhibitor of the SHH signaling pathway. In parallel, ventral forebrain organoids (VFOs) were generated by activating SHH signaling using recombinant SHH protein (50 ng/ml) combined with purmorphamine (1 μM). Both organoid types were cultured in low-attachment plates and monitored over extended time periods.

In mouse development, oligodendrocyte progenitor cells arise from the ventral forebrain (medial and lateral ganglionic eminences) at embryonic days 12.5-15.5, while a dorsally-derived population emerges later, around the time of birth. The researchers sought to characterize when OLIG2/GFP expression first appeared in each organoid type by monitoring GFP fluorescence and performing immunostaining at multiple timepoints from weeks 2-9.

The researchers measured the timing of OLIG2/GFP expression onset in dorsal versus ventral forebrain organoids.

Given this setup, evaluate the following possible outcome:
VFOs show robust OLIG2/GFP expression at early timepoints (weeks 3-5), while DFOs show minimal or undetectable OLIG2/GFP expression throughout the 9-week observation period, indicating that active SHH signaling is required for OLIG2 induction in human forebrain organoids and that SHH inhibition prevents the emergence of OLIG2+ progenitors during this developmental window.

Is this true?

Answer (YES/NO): NO